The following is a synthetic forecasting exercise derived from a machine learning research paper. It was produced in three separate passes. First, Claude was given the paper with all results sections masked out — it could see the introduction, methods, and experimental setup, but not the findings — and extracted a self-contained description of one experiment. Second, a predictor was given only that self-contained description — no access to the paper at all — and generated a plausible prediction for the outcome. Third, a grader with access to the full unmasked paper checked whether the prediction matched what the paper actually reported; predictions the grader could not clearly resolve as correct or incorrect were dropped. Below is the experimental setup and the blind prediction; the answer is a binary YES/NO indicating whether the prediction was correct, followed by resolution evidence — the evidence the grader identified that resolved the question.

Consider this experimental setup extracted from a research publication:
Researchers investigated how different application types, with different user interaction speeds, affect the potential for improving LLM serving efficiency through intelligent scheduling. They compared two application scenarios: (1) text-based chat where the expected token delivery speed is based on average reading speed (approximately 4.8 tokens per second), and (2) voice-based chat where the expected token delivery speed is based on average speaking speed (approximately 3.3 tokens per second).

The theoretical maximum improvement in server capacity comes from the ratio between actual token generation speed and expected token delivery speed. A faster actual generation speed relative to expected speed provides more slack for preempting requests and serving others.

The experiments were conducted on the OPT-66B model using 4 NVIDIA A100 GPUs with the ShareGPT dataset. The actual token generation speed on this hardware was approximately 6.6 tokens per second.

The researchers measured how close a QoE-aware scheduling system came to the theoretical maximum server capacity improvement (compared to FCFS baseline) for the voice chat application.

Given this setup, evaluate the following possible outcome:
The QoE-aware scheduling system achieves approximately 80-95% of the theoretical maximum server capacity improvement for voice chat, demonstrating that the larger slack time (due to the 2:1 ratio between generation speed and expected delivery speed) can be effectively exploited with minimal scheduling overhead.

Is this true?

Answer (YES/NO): NO